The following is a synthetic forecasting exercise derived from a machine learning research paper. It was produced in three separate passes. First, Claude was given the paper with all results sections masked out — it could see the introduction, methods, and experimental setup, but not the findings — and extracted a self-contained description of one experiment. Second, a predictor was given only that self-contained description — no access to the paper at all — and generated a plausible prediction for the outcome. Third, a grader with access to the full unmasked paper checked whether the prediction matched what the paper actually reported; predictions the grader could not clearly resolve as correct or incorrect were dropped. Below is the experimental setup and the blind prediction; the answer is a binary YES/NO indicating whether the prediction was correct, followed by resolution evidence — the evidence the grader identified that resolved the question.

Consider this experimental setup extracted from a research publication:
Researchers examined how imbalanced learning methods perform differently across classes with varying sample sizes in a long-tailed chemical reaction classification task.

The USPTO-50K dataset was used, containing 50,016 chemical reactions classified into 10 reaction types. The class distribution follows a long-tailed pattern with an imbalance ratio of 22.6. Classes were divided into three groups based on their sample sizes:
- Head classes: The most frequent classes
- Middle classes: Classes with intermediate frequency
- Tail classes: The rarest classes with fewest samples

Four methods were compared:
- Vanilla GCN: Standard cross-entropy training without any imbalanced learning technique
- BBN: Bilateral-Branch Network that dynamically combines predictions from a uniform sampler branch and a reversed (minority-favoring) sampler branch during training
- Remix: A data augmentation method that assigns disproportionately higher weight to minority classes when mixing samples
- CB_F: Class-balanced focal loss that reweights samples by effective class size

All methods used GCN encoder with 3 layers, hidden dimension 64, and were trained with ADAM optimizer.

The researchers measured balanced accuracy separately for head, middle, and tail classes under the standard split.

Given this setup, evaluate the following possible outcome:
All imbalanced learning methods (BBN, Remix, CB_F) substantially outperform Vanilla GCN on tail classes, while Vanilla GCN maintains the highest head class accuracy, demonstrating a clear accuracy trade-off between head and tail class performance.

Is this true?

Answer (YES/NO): NO